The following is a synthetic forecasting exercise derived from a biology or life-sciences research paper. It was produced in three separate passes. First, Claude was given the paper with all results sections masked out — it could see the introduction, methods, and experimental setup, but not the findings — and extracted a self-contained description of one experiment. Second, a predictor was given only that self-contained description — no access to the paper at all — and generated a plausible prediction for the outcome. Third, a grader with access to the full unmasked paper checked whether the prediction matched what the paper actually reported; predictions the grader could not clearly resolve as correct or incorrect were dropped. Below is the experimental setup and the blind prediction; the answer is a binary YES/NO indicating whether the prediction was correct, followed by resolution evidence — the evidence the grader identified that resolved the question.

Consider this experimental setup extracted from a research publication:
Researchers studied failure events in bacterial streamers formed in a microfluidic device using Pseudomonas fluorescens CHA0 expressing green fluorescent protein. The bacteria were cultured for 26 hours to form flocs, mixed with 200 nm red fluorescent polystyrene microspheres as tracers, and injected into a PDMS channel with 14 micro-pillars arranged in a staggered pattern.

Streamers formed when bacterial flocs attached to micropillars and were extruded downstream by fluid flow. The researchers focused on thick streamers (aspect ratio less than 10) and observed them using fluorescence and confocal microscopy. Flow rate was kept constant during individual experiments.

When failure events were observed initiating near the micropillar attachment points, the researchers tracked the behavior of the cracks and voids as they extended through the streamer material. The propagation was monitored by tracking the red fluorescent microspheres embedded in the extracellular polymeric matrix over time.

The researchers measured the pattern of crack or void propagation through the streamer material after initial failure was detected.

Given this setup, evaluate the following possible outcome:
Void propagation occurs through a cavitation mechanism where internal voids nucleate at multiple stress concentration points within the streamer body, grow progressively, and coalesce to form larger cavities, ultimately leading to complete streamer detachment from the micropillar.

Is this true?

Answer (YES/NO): NO